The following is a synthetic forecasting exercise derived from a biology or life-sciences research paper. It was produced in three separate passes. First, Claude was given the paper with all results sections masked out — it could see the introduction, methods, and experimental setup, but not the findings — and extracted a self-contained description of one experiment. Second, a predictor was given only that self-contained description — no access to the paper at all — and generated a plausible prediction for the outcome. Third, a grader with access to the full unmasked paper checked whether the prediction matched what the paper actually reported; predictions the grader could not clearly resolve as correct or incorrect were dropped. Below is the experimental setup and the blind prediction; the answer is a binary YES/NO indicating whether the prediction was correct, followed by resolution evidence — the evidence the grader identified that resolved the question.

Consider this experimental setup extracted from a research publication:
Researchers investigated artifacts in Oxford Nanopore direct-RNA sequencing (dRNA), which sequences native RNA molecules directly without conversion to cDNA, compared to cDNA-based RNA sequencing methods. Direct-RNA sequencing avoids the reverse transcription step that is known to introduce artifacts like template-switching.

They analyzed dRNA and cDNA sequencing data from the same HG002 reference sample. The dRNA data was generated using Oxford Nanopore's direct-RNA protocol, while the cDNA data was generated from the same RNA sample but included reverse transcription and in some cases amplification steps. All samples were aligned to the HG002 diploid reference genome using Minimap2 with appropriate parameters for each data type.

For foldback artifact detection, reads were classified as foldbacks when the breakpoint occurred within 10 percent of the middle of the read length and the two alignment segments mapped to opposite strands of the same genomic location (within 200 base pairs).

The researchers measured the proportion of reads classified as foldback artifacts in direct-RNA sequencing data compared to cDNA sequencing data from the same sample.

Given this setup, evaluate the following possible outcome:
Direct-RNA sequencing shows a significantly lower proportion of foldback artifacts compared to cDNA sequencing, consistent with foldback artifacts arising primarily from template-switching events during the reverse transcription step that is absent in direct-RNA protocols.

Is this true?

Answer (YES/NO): YES